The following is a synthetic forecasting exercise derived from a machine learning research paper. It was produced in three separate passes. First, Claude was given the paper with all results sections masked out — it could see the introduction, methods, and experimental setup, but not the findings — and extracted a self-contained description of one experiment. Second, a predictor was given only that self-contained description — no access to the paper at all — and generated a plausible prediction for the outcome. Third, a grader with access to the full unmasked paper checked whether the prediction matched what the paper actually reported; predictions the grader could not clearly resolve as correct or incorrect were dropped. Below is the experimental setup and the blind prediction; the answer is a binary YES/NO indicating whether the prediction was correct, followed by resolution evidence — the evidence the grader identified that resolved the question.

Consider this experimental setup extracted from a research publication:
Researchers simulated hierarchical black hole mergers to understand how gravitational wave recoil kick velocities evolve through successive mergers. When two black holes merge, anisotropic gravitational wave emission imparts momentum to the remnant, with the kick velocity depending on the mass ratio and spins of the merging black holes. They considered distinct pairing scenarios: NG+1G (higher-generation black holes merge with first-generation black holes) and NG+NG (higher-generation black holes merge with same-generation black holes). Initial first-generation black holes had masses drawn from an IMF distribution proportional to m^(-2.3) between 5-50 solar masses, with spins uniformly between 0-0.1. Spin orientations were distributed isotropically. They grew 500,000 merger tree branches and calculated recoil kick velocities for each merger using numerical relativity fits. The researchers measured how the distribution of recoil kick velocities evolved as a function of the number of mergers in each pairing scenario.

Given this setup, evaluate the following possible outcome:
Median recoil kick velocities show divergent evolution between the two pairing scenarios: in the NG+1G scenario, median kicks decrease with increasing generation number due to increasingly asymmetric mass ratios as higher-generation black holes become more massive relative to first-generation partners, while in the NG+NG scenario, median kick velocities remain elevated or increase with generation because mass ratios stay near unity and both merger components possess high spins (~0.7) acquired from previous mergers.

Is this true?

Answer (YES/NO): YES